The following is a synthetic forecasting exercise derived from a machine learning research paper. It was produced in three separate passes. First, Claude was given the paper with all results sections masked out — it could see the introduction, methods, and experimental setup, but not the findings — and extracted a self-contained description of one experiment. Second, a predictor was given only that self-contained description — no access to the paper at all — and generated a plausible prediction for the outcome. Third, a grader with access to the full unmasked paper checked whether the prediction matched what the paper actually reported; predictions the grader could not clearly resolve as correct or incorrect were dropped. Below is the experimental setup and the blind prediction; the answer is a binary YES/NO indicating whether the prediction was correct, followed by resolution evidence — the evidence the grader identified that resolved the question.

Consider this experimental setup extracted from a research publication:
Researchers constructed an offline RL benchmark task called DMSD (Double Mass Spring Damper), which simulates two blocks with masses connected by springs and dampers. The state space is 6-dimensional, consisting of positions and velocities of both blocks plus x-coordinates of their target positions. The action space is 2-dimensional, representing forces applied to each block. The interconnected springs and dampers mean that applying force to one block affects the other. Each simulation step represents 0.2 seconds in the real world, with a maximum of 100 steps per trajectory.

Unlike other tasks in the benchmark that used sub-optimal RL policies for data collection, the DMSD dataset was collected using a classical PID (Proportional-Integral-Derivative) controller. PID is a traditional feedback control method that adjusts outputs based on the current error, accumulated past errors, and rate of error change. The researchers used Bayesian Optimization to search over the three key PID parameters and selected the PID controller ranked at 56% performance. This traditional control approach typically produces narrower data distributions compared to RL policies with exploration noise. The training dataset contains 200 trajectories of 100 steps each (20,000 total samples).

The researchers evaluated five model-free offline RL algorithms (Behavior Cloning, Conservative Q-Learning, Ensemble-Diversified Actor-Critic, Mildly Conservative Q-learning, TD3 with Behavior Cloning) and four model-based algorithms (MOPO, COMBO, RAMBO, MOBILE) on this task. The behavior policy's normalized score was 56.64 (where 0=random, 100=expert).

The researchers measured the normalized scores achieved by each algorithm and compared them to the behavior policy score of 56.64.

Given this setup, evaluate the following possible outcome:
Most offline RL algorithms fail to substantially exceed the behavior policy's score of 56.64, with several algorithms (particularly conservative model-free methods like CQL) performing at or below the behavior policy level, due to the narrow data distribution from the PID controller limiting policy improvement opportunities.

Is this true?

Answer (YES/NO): NO